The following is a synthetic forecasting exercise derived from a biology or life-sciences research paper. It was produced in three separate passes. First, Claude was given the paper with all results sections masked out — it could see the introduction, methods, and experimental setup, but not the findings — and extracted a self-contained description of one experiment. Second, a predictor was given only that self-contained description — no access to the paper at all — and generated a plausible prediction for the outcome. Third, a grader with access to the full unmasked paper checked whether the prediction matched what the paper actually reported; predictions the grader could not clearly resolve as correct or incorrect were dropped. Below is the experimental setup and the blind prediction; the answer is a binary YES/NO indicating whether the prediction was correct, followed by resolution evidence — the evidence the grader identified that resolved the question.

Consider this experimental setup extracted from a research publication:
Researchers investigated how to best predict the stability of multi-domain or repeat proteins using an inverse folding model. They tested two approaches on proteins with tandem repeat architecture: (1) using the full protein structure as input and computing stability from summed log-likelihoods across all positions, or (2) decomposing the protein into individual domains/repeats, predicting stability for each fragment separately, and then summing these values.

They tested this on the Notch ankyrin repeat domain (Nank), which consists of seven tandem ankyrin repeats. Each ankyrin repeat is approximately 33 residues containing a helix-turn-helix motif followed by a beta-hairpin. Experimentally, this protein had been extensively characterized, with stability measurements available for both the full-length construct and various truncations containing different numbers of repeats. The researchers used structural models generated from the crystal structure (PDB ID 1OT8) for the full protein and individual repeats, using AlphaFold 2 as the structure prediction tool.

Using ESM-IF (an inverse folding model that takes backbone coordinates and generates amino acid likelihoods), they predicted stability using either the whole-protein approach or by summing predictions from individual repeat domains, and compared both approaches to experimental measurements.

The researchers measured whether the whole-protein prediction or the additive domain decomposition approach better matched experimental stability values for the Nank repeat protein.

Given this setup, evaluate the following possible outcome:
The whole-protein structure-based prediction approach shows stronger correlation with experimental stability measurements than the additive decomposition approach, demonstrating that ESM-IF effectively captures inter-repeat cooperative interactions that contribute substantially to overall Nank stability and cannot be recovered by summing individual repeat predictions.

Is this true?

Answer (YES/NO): NO